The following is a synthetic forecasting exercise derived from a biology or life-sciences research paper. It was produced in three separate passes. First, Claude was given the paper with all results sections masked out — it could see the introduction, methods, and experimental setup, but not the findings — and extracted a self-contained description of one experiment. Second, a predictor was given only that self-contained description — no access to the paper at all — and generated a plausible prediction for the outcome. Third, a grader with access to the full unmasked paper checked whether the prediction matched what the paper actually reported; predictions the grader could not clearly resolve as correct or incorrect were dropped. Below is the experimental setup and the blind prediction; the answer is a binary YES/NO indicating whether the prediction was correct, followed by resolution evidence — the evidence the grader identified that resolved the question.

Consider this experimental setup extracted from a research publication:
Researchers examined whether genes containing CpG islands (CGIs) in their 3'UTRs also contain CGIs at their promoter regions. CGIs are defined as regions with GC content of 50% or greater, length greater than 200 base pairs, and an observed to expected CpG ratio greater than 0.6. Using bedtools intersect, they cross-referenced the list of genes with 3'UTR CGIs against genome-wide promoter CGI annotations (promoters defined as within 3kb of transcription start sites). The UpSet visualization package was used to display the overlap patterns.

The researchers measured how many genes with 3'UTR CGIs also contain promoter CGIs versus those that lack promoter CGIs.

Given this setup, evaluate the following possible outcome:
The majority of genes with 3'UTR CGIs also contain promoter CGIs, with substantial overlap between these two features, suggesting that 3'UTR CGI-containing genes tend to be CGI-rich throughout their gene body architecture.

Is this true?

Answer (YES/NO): YES